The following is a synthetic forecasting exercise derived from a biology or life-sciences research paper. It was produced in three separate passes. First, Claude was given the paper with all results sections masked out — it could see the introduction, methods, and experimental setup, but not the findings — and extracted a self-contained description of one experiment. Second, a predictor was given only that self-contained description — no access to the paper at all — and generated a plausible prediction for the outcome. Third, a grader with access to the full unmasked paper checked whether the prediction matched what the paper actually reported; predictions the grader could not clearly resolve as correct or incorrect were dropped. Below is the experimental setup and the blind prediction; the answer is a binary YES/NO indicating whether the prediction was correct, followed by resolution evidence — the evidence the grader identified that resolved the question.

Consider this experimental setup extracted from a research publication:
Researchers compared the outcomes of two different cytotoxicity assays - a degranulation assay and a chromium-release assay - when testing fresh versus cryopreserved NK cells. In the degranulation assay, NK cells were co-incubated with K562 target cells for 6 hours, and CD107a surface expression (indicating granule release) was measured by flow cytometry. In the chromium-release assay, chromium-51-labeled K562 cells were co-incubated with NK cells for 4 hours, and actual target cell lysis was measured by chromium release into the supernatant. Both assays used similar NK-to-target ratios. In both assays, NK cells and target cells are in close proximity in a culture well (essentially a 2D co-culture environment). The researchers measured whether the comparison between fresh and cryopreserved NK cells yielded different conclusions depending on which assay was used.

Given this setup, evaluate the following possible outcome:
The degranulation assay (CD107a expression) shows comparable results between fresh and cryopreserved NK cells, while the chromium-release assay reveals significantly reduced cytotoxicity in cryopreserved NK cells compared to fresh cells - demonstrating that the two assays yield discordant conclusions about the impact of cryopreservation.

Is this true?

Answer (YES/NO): YES